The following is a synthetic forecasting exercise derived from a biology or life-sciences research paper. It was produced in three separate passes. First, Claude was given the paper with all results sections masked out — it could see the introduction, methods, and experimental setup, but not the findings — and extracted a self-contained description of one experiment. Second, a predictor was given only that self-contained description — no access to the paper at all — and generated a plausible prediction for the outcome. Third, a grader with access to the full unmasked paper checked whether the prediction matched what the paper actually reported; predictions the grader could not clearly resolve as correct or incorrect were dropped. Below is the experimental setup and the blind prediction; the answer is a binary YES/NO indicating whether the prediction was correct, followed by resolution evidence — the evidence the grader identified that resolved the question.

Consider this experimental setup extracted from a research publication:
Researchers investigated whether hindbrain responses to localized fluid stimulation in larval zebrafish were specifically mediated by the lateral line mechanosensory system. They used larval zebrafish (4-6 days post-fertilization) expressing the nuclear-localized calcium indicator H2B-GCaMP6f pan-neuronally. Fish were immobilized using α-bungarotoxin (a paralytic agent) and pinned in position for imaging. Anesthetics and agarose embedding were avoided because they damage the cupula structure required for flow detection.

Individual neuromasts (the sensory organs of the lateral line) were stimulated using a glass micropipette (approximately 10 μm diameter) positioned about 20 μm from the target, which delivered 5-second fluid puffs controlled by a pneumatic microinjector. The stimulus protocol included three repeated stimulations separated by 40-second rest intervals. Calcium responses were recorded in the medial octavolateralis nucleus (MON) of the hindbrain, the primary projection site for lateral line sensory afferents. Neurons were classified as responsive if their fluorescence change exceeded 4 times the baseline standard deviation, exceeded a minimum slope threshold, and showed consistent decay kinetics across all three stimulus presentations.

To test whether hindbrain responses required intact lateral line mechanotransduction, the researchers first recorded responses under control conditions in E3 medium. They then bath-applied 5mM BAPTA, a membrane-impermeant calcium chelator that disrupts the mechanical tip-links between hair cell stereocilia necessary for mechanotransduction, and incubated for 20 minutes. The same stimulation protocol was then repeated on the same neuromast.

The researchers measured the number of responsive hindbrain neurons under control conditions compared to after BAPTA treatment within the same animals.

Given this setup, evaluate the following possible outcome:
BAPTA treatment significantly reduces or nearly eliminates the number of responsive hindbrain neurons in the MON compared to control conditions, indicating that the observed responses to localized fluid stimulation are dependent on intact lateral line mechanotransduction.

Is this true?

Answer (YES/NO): YES